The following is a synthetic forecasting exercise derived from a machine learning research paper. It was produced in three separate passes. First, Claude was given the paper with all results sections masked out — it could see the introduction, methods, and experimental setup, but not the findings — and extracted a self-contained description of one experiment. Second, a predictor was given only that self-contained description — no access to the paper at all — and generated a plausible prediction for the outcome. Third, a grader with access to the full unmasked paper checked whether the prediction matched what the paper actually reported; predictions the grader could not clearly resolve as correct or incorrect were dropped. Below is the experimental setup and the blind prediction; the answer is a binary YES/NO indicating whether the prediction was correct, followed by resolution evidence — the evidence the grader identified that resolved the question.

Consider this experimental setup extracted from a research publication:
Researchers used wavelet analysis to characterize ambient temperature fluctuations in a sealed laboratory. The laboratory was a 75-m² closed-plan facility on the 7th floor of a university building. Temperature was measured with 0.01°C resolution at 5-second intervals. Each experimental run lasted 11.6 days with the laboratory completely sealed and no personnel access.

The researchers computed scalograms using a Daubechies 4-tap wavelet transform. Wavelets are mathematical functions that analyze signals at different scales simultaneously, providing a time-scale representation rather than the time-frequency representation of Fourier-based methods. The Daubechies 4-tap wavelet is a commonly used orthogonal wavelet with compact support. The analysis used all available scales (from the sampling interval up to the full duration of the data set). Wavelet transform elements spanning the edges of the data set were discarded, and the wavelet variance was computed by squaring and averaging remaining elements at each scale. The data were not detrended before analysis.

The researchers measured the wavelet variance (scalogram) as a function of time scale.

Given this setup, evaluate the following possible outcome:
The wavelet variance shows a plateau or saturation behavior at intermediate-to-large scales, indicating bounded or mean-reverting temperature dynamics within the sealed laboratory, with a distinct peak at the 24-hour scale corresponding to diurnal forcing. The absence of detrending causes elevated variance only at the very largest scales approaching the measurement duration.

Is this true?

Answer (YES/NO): NO